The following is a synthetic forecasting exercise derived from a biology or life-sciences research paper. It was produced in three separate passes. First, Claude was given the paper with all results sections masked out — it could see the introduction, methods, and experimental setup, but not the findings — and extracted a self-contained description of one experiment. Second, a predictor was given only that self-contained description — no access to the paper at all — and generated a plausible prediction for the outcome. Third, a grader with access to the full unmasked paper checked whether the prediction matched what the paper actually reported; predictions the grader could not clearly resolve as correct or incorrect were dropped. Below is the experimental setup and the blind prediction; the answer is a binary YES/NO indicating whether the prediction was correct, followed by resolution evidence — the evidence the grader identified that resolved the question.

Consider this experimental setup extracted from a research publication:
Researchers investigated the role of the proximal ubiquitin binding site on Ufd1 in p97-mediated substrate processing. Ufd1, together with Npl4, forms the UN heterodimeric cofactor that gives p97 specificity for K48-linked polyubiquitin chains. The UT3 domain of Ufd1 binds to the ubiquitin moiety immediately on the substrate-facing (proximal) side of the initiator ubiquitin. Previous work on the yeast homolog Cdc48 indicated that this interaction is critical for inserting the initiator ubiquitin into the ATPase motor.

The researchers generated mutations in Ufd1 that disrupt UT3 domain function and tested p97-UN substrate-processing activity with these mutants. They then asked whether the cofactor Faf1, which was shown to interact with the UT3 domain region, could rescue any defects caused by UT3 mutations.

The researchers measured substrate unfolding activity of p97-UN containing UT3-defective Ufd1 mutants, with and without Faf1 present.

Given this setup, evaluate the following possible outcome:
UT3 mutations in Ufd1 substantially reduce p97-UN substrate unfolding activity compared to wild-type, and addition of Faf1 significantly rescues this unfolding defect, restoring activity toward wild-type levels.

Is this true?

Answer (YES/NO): NO